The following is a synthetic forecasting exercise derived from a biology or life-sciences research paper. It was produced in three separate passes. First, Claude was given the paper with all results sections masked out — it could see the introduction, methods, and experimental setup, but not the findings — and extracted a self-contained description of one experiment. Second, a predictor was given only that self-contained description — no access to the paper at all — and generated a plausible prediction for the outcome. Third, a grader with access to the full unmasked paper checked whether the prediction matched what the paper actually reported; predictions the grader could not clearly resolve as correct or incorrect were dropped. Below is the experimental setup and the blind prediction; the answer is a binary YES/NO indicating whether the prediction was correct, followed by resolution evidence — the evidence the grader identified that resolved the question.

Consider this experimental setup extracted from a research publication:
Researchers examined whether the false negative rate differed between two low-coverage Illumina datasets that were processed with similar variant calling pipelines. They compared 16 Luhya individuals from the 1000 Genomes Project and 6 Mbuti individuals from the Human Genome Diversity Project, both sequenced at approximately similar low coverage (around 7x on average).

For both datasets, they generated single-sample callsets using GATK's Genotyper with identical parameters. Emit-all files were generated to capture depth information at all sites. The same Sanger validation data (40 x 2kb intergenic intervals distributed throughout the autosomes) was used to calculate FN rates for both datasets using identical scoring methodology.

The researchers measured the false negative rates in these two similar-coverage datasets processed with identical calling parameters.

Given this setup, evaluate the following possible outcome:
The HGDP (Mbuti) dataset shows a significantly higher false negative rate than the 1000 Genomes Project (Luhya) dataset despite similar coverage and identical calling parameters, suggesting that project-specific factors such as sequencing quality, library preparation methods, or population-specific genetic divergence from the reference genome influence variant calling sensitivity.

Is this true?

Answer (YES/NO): NO